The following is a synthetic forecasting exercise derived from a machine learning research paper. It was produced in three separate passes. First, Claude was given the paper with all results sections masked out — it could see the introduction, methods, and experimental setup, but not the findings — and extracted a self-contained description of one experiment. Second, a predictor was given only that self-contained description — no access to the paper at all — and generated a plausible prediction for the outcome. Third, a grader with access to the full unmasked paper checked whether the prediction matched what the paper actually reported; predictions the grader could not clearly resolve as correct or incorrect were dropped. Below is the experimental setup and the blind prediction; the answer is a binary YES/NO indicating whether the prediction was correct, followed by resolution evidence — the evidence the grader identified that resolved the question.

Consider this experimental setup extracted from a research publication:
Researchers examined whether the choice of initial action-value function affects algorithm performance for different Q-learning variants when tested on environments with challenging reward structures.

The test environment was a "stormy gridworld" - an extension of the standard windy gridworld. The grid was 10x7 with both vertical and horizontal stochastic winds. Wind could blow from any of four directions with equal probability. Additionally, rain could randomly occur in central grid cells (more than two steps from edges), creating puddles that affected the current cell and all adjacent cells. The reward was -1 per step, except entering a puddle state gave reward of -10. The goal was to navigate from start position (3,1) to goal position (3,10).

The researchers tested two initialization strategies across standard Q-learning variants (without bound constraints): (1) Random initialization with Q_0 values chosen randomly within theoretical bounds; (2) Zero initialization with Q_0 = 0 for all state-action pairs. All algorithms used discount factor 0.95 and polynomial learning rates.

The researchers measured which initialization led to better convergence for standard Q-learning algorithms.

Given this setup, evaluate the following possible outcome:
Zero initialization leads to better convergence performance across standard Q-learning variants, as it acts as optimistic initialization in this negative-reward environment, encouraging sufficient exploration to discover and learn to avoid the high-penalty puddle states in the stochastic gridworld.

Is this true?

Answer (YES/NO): YES